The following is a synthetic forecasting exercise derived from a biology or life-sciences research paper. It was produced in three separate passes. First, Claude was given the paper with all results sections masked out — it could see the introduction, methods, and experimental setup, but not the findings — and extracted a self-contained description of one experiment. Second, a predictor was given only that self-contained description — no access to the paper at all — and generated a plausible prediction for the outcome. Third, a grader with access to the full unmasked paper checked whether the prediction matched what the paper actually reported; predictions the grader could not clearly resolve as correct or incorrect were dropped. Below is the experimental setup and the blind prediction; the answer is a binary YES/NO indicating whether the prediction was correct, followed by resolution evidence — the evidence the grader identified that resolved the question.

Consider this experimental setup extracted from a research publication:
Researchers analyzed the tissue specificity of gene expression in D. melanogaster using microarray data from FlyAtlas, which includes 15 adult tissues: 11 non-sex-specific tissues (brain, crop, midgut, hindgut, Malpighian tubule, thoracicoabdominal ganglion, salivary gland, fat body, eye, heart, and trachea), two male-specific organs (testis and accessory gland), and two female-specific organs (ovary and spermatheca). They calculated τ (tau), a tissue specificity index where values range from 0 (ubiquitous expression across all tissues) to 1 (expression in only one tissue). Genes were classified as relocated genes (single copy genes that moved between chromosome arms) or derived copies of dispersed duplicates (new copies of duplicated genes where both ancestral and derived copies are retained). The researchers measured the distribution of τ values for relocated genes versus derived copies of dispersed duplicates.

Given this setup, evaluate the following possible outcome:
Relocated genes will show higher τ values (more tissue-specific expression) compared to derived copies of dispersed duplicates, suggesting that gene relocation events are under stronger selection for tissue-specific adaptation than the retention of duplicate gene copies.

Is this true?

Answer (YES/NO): NO